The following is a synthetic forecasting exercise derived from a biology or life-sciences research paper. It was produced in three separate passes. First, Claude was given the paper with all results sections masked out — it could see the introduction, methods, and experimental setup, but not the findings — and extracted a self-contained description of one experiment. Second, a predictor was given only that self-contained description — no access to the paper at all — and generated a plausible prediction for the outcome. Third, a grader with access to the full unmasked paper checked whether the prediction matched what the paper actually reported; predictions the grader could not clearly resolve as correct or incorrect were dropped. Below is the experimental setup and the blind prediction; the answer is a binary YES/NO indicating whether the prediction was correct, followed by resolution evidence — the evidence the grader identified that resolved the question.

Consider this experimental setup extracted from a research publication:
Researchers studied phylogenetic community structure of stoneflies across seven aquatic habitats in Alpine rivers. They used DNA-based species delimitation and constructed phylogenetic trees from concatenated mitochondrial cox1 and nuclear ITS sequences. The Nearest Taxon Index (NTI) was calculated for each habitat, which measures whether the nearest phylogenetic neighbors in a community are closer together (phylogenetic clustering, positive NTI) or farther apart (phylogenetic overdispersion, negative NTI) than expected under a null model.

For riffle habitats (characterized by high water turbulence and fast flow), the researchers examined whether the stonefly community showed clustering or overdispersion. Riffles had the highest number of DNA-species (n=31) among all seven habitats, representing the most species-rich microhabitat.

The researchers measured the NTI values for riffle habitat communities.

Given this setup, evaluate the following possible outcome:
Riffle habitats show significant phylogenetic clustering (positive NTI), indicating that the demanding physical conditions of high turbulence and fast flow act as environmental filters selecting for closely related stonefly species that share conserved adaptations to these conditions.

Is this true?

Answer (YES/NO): NO